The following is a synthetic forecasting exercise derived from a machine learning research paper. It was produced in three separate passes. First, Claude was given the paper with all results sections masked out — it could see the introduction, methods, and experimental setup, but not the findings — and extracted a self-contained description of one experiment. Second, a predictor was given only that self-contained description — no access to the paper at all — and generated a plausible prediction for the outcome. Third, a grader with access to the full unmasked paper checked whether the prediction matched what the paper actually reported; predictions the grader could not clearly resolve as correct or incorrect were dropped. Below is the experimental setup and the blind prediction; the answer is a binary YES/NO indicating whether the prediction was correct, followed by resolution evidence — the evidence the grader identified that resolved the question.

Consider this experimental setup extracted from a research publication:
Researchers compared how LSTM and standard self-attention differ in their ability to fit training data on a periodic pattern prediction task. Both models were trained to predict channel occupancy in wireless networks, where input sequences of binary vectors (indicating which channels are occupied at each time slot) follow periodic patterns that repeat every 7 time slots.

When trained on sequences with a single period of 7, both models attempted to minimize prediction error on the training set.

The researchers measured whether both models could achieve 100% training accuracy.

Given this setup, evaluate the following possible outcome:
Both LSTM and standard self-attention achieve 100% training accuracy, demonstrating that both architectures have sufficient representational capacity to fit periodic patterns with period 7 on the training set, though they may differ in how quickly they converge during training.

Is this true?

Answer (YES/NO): NO